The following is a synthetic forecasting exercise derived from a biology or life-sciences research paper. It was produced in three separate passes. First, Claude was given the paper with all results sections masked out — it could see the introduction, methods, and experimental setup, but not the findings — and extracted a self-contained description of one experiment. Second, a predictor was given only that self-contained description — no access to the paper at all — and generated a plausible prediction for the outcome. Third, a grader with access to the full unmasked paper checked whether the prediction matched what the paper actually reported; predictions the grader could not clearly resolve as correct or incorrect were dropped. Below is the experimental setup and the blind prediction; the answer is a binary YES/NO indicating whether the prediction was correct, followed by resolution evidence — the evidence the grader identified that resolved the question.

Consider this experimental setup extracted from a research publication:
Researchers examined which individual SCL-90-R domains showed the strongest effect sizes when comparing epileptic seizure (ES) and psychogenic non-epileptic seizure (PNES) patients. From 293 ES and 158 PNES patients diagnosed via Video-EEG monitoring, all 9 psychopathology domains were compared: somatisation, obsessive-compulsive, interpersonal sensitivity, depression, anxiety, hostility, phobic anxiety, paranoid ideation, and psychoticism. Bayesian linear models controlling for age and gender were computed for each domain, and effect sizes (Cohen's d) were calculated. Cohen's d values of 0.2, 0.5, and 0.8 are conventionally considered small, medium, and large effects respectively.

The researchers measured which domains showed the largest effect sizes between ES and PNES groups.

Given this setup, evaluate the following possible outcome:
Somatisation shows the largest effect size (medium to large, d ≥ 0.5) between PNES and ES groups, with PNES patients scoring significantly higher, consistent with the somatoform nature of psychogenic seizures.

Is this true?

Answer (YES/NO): NO